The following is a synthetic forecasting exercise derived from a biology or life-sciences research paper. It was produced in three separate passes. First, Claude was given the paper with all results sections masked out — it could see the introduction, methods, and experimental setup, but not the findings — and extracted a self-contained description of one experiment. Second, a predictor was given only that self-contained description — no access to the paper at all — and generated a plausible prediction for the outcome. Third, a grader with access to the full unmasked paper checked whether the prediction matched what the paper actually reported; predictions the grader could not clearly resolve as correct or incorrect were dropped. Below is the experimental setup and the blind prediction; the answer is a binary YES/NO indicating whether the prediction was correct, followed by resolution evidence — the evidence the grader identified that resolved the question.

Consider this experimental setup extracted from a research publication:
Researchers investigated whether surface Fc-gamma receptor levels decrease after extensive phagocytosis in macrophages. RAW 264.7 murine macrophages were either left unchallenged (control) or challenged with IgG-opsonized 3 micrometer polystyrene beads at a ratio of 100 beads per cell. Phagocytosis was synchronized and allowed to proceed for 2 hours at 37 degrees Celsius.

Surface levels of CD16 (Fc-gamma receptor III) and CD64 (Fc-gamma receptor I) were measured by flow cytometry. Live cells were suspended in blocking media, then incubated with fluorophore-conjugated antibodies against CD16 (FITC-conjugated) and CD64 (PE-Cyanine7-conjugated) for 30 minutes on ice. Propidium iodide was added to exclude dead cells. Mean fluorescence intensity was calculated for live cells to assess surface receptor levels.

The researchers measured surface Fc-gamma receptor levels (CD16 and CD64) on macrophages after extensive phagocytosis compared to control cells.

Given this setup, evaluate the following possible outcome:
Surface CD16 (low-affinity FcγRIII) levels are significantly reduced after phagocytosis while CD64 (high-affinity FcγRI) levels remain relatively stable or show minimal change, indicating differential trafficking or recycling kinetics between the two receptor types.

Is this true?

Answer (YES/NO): NO